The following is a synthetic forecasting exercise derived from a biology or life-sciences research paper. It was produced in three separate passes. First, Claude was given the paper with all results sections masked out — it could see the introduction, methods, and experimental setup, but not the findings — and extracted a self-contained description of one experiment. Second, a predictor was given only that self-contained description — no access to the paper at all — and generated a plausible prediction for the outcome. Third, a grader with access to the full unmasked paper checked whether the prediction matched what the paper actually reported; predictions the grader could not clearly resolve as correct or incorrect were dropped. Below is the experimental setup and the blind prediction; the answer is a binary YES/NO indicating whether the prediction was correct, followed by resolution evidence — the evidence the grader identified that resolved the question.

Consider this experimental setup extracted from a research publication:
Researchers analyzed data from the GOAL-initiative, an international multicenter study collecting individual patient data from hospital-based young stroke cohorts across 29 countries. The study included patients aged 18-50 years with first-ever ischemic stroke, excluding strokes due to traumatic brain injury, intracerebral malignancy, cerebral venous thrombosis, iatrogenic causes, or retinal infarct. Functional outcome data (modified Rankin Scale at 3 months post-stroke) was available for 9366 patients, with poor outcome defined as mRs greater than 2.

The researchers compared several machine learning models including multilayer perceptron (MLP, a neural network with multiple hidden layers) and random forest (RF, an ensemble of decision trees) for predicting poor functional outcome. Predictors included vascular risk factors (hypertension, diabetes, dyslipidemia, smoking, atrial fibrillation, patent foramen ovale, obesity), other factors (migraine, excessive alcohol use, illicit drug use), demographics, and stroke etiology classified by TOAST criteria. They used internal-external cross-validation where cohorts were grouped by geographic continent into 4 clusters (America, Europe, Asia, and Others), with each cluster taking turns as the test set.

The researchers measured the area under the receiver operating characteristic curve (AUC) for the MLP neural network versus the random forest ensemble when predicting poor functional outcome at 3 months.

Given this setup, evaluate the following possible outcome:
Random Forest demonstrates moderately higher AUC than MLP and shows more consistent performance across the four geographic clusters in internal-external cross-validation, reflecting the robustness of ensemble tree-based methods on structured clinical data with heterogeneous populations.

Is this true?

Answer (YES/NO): NO